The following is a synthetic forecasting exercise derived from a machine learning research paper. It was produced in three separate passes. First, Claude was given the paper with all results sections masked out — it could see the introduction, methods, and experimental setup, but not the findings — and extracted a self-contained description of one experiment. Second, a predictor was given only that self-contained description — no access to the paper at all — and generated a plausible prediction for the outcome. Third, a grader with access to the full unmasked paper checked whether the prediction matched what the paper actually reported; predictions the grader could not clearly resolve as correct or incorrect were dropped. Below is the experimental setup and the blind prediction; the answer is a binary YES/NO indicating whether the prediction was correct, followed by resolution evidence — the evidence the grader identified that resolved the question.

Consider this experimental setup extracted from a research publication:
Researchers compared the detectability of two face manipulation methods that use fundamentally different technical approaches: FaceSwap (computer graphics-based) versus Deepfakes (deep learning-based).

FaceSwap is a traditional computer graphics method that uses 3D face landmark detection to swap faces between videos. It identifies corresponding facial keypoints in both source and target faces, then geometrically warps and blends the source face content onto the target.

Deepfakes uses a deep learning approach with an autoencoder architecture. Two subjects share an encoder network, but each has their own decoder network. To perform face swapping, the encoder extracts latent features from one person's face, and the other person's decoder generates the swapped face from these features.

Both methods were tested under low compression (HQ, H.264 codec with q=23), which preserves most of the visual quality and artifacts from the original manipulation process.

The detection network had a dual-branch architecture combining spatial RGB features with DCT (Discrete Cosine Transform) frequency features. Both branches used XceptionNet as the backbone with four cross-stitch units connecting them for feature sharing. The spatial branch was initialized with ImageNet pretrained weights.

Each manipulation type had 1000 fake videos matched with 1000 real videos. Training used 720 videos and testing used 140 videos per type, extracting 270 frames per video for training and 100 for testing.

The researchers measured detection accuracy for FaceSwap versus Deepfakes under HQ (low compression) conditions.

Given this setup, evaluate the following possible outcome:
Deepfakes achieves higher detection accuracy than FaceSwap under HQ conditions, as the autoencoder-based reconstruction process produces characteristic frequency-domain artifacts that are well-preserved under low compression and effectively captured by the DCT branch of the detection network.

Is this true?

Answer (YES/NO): NO